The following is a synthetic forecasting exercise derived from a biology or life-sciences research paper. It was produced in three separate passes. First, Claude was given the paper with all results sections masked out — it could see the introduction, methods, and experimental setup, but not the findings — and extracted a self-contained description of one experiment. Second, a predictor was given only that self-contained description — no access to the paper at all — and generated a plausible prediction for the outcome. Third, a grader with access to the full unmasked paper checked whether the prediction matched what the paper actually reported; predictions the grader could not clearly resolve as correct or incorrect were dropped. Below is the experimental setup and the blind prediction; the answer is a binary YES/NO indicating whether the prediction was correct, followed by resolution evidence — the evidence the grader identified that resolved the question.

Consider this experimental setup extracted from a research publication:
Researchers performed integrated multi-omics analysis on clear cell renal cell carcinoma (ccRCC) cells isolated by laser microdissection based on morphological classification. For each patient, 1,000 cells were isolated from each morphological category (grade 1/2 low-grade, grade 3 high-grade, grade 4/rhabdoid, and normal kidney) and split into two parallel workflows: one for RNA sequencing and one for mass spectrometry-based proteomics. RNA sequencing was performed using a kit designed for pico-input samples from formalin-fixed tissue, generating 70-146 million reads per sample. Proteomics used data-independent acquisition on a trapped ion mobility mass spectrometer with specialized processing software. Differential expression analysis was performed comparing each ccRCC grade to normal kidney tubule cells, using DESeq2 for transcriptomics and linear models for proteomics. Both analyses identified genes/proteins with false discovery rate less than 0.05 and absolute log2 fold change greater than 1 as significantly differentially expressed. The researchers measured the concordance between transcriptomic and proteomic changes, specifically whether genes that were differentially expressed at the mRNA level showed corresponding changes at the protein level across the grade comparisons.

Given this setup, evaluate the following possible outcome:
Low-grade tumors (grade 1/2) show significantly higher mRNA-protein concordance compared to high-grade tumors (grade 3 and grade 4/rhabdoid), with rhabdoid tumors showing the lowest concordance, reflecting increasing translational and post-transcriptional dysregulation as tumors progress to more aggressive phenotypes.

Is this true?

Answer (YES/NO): NO